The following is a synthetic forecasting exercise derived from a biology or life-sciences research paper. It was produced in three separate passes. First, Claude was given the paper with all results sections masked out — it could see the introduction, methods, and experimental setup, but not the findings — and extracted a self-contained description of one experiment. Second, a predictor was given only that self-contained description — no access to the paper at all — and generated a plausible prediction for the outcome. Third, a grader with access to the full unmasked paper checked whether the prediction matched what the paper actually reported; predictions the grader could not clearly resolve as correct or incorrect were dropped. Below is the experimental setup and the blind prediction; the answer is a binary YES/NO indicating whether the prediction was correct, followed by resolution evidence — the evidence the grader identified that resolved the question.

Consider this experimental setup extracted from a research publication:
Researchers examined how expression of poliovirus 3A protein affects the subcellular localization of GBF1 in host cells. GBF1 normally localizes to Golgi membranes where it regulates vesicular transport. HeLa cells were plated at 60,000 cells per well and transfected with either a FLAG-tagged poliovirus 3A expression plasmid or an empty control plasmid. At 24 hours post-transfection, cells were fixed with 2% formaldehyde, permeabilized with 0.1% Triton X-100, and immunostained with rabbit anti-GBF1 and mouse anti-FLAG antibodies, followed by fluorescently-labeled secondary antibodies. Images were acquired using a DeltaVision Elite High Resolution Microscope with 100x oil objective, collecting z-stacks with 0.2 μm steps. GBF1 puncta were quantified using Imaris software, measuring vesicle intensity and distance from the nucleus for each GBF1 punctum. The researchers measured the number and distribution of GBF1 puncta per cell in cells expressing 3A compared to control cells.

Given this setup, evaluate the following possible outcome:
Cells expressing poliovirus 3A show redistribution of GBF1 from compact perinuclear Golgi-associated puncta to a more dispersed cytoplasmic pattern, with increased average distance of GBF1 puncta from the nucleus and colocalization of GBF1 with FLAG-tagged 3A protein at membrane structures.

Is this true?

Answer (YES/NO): NO